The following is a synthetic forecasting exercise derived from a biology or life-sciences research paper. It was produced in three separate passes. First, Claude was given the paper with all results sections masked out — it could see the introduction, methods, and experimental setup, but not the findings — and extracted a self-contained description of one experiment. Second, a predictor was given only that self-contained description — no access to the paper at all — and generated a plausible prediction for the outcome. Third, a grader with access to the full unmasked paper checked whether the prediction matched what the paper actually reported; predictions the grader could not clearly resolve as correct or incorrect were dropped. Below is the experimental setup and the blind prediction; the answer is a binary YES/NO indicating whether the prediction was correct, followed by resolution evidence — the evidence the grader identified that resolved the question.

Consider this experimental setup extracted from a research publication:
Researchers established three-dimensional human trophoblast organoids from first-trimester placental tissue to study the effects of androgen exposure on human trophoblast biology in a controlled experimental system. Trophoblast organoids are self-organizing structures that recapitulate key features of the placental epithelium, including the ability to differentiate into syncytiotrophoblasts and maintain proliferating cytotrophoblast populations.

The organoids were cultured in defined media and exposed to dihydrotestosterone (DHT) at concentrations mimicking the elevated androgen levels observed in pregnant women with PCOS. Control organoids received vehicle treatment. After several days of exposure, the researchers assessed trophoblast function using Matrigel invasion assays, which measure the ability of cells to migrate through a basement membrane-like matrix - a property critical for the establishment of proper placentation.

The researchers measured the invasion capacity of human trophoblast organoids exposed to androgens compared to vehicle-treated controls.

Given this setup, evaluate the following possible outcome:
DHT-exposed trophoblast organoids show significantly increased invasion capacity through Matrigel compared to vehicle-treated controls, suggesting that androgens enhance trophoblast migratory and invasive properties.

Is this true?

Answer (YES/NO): NO